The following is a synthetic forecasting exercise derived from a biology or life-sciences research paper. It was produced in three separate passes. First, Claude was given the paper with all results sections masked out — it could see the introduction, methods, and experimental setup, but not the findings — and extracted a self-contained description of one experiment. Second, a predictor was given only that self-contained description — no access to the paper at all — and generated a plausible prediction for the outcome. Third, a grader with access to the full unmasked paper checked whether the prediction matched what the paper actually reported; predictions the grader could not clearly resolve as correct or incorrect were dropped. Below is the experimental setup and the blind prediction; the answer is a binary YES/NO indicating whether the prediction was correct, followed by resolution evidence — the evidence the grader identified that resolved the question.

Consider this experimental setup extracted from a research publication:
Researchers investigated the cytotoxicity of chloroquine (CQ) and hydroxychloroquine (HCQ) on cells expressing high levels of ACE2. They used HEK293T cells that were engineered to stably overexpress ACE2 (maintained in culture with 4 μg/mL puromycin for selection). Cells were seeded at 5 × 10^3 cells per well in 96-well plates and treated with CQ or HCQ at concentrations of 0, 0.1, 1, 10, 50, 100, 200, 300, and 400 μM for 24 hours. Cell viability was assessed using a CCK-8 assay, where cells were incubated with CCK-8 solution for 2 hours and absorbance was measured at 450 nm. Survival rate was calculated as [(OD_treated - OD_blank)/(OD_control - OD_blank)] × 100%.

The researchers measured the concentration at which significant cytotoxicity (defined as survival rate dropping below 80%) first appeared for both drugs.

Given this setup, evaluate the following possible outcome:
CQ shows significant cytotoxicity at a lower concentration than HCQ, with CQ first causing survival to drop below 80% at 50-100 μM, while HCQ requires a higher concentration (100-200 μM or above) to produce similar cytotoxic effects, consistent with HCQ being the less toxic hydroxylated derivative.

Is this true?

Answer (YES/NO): NO